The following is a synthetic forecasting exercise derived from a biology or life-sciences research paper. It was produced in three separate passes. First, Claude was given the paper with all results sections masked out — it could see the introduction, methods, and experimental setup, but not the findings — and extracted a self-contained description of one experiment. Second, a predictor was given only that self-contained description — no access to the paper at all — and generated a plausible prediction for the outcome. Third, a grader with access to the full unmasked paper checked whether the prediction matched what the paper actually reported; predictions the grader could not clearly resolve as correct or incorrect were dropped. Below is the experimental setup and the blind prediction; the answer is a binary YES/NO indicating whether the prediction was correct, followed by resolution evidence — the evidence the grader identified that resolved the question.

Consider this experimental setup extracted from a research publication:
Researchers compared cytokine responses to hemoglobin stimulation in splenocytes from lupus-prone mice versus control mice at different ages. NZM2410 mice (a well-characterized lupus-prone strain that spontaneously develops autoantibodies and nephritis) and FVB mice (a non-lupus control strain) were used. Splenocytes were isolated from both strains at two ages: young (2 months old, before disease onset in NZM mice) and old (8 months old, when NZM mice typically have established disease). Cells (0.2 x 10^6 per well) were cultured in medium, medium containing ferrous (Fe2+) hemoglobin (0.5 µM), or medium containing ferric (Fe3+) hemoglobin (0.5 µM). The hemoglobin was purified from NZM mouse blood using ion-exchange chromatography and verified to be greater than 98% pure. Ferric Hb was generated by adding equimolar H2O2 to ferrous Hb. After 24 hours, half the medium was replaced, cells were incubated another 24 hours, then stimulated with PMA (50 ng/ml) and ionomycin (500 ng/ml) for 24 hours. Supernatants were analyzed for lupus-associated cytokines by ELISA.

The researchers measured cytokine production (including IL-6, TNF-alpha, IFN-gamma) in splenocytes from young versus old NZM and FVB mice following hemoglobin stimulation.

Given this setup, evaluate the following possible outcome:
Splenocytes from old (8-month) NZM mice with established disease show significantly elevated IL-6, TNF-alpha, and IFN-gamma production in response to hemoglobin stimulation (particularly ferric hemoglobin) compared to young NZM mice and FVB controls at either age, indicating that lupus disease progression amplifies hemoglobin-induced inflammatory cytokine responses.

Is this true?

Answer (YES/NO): YES